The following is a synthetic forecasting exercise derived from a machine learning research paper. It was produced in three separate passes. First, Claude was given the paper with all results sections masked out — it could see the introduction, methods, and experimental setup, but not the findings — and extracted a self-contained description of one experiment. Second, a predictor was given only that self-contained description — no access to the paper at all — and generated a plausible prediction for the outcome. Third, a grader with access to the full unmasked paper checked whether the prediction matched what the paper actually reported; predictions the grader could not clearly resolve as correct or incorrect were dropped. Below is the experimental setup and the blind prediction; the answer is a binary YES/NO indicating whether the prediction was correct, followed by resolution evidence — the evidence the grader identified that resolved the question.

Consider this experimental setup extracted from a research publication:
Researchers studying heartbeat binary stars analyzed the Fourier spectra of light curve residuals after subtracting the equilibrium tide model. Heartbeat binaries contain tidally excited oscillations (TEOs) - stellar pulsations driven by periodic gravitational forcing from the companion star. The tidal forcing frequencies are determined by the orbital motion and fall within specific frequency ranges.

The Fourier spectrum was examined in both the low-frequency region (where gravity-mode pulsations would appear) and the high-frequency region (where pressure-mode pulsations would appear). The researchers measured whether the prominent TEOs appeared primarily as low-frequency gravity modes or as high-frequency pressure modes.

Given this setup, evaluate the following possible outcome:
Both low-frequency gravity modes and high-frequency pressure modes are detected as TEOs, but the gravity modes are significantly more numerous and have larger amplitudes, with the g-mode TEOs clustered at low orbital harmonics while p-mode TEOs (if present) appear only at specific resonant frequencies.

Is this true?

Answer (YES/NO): NO